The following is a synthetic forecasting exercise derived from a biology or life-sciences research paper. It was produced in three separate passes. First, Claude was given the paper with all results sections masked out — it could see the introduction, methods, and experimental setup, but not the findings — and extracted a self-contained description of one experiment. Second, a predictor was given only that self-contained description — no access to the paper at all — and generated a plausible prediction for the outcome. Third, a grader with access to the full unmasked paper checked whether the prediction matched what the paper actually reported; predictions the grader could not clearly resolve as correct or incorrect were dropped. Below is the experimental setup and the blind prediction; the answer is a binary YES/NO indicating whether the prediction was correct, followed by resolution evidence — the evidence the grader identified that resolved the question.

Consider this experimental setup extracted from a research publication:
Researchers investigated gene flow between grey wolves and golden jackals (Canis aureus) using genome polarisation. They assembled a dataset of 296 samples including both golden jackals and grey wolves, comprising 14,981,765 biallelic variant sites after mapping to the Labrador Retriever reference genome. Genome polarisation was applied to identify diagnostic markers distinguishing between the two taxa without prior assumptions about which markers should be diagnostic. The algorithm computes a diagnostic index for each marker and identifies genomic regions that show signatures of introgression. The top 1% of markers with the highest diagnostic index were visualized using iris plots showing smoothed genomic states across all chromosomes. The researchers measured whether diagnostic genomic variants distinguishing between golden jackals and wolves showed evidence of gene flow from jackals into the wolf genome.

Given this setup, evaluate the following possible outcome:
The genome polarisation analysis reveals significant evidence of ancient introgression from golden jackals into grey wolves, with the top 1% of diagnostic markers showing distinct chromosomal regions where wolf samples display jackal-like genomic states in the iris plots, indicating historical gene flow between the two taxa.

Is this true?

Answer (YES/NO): NO